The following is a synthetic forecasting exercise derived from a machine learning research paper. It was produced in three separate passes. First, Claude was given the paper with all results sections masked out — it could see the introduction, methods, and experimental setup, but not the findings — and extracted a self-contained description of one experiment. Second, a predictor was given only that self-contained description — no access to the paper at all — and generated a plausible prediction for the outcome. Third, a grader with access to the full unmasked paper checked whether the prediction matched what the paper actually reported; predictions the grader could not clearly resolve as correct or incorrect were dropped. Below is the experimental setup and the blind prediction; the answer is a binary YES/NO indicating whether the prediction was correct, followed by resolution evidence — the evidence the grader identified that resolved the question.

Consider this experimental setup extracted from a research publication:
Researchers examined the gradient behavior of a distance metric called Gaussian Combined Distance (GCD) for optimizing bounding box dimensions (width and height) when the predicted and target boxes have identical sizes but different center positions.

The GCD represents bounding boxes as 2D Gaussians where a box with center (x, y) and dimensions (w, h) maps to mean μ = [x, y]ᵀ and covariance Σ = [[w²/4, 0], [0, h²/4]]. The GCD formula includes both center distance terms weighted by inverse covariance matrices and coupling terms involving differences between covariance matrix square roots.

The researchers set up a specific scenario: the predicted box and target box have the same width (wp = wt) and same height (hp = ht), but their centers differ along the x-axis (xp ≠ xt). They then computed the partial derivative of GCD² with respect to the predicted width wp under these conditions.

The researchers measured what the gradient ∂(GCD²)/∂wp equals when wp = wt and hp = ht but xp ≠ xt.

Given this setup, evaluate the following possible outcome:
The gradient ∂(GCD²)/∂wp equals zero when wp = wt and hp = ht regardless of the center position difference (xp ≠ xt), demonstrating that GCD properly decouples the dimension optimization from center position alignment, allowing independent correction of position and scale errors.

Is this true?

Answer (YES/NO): NO